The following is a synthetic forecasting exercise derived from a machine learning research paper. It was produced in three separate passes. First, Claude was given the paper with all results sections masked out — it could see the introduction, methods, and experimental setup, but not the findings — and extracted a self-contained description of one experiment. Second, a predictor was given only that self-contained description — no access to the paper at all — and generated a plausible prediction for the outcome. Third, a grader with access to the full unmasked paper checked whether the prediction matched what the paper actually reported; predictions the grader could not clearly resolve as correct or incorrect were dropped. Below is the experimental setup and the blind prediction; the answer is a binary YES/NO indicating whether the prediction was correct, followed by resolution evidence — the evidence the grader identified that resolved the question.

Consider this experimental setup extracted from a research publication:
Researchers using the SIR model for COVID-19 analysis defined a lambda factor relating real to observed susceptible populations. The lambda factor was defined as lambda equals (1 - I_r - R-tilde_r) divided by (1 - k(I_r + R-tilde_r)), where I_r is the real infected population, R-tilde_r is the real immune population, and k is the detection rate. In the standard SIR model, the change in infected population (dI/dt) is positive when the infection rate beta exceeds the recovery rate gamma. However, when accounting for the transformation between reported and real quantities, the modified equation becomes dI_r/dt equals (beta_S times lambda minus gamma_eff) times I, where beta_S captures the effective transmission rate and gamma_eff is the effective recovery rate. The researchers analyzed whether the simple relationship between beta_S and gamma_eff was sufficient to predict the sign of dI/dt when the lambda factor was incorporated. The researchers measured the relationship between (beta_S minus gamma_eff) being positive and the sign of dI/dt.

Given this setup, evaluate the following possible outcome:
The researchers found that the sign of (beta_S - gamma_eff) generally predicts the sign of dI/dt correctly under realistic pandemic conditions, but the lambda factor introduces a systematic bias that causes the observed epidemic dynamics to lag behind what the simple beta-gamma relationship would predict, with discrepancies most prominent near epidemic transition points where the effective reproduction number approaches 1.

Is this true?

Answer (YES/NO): NO